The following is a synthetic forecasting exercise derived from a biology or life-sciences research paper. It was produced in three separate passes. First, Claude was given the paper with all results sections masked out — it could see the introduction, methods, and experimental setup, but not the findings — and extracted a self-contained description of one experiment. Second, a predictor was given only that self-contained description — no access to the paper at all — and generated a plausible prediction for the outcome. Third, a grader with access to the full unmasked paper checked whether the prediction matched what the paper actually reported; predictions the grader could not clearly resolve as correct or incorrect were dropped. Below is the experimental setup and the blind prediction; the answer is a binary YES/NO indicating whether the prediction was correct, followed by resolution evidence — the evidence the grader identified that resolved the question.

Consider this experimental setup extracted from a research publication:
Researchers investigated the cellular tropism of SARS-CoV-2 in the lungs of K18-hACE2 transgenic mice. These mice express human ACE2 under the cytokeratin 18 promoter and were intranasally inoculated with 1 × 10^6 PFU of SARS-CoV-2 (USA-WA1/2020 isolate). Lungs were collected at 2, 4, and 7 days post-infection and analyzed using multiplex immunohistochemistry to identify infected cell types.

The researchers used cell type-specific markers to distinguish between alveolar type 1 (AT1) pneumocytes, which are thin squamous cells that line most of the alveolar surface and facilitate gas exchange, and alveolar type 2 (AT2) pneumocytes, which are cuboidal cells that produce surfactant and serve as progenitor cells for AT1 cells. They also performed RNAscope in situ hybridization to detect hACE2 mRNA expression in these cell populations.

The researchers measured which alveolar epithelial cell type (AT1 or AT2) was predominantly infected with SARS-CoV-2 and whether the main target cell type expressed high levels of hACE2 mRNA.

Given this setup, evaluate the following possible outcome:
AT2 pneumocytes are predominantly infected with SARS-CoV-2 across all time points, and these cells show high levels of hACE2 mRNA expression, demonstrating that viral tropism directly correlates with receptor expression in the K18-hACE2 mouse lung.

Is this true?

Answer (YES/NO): NO